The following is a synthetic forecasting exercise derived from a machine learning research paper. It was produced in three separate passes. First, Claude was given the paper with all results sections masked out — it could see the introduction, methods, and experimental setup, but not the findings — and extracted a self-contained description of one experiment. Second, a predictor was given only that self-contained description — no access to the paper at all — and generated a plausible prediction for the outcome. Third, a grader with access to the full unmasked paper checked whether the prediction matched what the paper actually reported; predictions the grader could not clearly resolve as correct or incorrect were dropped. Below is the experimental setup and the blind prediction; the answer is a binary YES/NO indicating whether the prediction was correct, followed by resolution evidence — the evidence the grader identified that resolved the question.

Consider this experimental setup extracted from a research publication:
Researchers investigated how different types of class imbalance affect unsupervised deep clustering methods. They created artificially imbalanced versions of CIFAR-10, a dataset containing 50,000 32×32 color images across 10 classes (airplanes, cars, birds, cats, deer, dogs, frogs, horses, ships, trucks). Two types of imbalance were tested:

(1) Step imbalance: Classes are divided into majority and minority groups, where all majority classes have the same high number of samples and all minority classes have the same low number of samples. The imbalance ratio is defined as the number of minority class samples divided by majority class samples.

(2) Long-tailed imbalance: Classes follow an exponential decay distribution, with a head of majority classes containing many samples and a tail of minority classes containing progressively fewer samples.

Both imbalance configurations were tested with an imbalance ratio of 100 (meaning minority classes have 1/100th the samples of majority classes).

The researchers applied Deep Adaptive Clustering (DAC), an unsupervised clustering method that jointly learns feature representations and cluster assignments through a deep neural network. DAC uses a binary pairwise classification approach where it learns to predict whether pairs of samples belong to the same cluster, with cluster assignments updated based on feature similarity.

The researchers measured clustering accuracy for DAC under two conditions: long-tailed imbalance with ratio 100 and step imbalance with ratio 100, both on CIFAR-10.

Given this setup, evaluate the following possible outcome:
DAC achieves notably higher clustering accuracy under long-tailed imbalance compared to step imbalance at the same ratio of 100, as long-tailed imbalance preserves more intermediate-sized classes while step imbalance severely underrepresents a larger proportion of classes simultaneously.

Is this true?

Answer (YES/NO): YES